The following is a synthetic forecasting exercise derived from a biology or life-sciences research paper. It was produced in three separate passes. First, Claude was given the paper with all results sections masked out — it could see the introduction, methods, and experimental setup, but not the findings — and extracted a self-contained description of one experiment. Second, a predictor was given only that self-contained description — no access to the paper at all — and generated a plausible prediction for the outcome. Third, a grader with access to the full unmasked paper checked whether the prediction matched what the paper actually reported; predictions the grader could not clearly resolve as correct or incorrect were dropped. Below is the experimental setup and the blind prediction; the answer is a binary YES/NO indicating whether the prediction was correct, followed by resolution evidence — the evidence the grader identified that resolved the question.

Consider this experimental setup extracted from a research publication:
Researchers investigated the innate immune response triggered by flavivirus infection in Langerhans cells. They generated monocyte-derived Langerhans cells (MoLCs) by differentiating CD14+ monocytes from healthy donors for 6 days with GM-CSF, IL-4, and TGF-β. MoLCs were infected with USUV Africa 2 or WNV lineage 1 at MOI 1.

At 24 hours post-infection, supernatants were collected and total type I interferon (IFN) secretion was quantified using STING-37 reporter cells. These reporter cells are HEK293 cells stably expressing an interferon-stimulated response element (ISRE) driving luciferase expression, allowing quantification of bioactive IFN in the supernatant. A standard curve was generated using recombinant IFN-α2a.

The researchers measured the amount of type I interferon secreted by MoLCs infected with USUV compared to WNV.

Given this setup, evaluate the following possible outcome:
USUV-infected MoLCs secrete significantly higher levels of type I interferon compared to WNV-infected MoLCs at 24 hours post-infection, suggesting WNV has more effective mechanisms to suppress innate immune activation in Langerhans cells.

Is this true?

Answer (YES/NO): YES